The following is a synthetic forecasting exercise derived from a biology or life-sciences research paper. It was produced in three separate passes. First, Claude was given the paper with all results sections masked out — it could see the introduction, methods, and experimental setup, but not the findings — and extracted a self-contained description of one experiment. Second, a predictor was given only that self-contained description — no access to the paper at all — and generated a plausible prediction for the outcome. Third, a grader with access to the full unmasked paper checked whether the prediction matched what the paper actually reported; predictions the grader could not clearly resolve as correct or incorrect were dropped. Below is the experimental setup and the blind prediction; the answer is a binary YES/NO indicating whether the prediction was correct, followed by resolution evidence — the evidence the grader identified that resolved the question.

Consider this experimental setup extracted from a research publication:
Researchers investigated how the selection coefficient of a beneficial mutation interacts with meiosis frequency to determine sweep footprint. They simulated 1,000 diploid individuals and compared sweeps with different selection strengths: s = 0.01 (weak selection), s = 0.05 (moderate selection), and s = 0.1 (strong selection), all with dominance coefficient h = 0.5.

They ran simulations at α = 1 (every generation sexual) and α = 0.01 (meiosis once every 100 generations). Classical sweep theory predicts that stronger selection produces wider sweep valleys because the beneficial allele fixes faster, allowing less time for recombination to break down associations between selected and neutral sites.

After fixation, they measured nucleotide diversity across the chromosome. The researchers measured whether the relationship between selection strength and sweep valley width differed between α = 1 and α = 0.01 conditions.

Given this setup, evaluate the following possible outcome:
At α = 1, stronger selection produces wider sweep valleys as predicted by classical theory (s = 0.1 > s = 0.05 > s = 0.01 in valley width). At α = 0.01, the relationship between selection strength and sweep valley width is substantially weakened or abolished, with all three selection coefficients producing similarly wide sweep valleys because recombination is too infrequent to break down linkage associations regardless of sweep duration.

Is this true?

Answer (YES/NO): NO